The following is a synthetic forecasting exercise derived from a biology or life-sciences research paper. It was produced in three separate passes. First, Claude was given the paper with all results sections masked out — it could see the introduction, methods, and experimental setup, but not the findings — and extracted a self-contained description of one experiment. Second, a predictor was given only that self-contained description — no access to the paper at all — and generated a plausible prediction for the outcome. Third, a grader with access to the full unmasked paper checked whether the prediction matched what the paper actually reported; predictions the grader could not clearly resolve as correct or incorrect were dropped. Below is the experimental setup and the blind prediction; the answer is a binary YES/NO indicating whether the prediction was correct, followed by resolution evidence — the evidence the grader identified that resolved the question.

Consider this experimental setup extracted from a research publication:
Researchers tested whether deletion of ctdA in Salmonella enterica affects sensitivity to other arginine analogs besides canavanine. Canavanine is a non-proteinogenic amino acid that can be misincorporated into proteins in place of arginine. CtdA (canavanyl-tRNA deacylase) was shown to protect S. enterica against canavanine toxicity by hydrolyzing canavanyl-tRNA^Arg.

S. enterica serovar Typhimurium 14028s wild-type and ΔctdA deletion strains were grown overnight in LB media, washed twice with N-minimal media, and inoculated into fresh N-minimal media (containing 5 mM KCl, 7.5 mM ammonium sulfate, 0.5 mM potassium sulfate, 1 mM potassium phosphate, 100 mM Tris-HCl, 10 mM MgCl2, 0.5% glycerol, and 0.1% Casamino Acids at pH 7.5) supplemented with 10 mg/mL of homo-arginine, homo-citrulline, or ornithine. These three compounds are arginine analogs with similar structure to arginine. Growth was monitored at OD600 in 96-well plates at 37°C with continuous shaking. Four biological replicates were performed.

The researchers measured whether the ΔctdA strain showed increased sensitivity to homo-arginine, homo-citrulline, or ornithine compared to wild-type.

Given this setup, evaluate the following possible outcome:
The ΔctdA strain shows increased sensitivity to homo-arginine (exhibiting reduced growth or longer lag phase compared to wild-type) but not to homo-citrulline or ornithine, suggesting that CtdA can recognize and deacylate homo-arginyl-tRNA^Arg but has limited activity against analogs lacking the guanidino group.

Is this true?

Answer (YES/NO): NO